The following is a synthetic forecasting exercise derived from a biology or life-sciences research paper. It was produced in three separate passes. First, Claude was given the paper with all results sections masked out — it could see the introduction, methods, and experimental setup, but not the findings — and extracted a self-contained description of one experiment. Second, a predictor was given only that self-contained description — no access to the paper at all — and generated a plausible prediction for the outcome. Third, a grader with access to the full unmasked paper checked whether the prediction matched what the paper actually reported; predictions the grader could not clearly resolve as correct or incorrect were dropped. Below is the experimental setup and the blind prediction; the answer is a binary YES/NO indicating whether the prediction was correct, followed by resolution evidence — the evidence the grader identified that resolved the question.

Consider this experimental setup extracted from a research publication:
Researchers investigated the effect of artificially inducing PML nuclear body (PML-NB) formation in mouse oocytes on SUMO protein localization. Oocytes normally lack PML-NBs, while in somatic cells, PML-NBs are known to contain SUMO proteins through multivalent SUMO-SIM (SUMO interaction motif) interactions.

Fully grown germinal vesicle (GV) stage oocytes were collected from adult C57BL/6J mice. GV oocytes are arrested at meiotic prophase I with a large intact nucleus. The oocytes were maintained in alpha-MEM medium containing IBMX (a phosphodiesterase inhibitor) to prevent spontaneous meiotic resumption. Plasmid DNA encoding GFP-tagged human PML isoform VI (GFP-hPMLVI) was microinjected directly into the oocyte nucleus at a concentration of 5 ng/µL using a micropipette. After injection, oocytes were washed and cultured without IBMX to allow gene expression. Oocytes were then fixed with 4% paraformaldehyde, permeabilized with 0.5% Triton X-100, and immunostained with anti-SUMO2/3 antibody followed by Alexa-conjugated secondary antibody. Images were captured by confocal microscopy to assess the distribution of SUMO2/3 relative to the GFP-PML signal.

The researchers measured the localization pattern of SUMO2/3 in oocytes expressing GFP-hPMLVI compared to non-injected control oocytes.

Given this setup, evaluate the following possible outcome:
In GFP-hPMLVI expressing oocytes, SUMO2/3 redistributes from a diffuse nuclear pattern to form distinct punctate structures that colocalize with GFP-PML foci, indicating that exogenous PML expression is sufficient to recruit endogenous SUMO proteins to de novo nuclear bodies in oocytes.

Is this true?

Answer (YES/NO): YES